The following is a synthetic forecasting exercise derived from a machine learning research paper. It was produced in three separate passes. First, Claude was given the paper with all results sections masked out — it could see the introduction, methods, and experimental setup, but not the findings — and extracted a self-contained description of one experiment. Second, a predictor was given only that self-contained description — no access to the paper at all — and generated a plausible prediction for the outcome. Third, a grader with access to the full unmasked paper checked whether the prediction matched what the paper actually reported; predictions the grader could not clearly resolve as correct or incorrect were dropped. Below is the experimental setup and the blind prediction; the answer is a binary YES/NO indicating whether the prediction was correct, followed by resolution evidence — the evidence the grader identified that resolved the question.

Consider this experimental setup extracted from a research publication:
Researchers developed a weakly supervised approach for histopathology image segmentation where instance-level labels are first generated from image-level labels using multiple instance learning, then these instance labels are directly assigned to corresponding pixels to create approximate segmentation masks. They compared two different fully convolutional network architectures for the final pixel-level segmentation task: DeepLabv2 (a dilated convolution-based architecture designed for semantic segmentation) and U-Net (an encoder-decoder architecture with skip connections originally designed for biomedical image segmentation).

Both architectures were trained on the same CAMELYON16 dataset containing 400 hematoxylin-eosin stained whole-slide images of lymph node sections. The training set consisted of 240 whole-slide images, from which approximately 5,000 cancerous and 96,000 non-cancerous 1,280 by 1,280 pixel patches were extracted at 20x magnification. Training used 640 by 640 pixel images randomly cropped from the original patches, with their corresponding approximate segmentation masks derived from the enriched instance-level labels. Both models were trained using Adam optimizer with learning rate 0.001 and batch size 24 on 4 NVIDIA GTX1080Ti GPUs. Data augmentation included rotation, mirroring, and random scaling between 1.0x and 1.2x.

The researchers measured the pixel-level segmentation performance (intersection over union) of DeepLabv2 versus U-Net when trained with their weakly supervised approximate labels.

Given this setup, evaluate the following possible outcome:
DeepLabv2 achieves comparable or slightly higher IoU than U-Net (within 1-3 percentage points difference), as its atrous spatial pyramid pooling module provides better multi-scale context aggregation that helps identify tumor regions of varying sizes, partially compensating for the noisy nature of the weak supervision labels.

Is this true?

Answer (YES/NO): YES